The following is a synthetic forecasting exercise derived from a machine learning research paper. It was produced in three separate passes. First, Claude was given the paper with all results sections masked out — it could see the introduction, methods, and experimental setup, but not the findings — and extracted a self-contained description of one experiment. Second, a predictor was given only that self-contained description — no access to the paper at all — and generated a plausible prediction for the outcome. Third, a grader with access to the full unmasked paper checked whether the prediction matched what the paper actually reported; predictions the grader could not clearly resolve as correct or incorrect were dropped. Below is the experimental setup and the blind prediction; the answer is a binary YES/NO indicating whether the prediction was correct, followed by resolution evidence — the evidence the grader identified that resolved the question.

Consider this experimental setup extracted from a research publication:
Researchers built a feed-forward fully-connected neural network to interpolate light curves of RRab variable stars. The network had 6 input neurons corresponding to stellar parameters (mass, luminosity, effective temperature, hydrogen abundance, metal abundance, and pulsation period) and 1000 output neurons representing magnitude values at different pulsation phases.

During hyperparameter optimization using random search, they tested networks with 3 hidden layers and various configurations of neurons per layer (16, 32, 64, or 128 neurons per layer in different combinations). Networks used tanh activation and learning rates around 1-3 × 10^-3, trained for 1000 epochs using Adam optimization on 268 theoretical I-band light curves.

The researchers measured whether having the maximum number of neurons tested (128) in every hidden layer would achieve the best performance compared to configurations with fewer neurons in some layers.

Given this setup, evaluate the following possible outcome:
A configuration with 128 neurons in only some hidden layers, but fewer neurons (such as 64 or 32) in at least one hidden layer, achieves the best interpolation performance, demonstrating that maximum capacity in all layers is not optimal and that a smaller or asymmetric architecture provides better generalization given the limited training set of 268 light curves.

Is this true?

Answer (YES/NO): YES